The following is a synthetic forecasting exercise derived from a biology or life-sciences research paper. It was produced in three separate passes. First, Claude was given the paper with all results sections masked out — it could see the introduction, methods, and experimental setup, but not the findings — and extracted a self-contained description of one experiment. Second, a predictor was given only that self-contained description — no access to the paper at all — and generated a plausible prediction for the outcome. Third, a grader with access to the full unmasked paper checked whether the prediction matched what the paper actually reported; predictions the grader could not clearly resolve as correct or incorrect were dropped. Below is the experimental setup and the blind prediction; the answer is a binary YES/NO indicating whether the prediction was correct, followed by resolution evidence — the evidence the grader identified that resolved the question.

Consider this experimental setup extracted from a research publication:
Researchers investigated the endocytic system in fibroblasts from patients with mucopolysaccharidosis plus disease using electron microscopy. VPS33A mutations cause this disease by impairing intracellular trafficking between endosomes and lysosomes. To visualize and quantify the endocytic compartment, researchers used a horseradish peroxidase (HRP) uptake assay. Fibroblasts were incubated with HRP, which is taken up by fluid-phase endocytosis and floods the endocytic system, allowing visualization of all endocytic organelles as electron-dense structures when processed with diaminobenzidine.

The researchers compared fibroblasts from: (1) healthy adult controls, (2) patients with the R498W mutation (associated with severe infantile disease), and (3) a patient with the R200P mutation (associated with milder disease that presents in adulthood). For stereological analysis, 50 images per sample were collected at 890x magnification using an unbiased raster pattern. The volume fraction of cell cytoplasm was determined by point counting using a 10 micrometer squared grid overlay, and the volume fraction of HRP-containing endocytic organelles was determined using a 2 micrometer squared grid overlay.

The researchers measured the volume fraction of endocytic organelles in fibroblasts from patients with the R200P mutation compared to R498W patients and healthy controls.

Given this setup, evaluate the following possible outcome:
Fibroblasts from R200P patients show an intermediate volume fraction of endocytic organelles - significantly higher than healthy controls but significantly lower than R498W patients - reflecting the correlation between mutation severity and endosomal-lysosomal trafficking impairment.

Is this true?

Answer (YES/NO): NO